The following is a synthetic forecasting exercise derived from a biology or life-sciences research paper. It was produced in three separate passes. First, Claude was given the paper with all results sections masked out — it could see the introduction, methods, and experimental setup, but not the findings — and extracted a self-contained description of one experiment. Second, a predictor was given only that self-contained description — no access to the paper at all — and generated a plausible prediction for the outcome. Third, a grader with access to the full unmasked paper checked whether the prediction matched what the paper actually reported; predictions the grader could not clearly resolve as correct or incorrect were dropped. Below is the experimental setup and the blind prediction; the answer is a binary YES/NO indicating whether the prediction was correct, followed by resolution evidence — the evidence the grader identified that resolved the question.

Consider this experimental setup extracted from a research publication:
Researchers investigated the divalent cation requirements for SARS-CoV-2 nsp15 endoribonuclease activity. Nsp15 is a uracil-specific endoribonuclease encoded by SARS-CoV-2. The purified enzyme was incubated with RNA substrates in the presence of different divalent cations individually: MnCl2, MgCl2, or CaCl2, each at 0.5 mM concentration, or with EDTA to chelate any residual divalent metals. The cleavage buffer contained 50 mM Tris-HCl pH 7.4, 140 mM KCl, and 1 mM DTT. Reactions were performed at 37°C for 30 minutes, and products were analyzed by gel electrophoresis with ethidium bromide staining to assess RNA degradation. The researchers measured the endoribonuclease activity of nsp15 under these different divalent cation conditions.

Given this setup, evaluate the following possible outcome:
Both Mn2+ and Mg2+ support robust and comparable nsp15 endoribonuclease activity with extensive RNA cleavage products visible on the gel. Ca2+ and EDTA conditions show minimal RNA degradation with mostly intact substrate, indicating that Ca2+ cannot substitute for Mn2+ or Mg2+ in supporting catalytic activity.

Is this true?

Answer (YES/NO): NO